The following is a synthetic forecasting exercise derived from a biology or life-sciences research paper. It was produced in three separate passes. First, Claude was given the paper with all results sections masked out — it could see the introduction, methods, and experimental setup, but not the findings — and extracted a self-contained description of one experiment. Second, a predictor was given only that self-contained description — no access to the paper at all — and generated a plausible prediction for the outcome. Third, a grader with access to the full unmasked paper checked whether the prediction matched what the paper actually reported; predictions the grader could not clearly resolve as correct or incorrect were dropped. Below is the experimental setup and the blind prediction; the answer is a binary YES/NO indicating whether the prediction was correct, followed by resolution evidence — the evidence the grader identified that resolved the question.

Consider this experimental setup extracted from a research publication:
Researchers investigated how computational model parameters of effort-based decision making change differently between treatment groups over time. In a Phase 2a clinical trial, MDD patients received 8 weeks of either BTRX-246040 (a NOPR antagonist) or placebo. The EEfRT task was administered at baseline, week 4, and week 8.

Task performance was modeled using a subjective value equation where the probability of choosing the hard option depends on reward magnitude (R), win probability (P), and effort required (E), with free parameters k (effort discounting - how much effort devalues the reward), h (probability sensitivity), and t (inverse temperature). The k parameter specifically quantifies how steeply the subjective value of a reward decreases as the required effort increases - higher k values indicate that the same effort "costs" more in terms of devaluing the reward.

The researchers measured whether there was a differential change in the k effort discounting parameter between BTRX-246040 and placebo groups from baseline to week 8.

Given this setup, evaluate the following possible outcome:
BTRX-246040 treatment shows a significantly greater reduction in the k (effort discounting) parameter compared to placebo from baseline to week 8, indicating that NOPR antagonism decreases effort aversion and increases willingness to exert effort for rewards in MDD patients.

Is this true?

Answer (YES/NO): NO